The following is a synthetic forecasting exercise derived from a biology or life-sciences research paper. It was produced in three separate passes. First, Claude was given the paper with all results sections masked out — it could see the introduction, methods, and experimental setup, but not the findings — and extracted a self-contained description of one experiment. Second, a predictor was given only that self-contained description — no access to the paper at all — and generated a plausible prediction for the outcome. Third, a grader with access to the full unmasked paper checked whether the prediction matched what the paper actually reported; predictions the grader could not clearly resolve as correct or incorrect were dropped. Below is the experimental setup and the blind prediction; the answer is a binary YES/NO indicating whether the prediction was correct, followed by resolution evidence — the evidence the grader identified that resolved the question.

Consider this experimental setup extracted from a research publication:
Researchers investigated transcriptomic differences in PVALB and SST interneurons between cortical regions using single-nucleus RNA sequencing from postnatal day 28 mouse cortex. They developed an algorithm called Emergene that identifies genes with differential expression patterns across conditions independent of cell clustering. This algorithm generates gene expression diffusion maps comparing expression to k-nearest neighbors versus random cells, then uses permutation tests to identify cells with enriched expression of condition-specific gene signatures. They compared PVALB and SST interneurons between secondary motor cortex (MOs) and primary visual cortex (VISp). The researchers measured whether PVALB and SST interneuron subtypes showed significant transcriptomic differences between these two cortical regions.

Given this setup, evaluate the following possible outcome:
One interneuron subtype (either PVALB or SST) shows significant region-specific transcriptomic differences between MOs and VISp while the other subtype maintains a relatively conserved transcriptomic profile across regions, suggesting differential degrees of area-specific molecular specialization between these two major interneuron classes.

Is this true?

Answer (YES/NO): YES